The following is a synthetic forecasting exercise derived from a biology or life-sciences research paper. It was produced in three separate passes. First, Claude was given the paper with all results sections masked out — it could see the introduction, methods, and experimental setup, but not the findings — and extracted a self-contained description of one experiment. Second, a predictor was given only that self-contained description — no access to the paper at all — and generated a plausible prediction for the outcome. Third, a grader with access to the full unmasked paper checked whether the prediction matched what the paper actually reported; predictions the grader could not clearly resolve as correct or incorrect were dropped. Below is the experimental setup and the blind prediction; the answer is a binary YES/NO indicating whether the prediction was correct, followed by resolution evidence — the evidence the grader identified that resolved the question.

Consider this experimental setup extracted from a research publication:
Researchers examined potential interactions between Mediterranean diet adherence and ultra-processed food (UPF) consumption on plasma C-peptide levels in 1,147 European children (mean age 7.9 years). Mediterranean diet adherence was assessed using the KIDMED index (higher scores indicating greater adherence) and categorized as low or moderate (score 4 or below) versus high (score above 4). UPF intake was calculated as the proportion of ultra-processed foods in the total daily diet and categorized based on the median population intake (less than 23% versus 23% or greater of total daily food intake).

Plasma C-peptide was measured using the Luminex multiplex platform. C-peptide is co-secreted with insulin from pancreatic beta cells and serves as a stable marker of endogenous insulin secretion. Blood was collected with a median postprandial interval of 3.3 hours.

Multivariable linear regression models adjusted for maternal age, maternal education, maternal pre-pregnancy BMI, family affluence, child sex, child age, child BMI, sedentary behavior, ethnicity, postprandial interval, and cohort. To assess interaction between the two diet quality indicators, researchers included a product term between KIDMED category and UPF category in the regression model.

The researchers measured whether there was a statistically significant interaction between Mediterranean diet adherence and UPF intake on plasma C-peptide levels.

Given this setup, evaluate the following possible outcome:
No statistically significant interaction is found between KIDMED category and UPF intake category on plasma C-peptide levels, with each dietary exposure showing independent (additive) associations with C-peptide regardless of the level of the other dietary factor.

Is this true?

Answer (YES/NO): YES